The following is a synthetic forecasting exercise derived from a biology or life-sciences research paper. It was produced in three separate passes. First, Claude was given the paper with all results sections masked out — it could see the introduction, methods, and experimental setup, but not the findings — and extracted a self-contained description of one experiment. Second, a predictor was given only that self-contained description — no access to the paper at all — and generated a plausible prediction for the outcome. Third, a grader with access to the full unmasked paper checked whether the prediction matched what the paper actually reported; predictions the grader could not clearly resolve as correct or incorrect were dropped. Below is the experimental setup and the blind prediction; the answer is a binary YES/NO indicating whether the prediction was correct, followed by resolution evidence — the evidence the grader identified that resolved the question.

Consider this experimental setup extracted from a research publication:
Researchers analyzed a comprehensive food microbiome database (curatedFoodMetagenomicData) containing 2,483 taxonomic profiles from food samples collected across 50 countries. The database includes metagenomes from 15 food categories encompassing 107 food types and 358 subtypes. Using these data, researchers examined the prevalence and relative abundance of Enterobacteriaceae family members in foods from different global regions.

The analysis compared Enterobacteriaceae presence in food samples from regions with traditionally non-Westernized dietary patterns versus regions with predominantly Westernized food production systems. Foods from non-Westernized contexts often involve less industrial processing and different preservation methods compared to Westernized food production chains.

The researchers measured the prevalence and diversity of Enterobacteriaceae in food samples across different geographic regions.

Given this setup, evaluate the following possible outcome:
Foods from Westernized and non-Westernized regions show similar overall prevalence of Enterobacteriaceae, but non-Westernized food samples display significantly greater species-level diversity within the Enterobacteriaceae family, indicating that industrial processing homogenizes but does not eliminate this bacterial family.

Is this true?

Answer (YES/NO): NO